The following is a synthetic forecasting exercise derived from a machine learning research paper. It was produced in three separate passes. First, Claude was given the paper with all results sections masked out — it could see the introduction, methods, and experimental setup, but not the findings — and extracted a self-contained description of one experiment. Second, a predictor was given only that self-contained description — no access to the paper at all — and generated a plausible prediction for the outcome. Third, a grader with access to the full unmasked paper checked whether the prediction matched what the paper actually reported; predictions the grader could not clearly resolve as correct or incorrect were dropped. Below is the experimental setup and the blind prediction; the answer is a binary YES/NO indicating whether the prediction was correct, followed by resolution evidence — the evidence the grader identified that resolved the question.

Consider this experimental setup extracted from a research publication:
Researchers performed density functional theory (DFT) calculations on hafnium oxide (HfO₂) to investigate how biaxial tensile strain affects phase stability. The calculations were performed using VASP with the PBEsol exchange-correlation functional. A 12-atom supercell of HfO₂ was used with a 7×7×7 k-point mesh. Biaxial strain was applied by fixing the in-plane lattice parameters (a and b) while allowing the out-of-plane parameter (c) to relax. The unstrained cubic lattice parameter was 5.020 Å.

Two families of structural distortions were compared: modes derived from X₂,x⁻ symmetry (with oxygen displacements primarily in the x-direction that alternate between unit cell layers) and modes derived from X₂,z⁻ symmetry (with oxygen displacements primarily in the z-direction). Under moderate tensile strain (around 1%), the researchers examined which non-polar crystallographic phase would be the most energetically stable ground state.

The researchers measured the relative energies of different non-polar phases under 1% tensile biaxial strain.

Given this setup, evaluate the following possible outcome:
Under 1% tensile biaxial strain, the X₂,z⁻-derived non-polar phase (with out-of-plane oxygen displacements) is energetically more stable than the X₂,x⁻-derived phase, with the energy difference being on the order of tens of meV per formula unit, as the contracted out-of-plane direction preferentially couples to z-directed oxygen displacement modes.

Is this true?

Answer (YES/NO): NO